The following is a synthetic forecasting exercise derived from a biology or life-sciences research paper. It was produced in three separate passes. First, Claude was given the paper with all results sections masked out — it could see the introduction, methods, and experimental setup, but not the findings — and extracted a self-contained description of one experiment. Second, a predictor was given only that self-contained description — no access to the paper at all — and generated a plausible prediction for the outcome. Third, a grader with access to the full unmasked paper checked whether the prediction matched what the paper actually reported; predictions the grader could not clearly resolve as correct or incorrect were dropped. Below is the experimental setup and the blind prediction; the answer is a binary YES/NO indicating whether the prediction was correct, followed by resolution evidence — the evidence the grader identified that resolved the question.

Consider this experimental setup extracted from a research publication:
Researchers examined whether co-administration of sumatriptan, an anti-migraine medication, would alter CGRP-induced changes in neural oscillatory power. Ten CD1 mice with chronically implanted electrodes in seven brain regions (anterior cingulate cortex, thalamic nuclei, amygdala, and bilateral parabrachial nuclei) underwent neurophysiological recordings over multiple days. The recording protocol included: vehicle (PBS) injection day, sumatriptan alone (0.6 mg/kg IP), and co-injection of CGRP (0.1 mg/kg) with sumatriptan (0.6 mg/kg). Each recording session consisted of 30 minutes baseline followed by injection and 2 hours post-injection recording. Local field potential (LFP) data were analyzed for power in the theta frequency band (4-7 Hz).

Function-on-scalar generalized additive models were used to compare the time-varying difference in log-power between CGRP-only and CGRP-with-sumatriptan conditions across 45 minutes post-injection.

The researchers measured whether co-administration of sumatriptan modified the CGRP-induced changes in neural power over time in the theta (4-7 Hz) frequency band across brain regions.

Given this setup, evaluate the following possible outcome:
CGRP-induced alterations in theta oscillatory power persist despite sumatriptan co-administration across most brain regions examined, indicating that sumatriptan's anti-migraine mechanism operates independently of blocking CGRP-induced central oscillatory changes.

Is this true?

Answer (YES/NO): NO